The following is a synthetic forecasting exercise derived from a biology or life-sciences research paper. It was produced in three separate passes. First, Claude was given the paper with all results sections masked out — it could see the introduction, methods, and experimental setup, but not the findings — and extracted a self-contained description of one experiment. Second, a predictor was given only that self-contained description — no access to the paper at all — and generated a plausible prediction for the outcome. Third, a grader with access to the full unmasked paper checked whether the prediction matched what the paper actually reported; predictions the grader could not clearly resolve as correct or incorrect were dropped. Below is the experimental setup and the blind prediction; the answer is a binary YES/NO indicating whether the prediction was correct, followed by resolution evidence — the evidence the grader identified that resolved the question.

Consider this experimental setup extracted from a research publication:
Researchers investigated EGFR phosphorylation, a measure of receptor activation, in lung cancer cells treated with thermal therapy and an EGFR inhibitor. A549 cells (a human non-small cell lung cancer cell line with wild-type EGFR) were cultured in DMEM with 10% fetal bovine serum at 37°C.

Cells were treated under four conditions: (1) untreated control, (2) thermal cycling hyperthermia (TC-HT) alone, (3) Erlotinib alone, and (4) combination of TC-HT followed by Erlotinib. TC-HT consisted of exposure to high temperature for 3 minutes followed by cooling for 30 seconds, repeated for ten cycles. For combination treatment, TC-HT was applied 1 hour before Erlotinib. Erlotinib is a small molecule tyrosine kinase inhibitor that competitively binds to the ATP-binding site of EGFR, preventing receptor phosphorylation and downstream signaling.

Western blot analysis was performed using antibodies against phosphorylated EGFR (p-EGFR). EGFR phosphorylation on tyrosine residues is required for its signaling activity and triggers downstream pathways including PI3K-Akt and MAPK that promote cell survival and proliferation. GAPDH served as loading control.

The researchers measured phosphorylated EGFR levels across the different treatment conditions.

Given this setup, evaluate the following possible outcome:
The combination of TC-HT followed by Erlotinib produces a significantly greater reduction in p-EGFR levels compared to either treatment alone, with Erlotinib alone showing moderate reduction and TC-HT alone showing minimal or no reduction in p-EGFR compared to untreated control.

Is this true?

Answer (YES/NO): NO